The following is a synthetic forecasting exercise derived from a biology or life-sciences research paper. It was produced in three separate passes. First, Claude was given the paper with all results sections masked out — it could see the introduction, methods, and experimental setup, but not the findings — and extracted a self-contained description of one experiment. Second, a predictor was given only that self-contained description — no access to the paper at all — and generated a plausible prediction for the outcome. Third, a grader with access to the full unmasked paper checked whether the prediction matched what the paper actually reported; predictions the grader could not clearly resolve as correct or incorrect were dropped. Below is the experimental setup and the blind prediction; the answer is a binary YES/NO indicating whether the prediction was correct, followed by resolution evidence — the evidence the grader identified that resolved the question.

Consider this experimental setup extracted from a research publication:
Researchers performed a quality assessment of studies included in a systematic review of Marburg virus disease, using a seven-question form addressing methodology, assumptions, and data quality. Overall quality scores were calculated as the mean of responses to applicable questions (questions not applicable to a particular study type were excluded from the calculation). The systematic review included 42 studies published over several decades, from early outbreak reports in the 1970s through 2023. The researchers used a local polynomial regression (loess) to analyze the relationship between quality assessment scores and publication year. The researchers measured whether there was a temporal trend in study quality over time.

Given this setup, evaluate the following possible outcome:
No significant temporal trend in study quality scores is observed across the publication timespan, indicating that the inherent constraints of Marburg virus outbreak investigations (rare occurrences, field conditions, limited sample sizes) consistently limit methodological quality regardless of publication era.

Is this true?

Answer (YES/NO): NO